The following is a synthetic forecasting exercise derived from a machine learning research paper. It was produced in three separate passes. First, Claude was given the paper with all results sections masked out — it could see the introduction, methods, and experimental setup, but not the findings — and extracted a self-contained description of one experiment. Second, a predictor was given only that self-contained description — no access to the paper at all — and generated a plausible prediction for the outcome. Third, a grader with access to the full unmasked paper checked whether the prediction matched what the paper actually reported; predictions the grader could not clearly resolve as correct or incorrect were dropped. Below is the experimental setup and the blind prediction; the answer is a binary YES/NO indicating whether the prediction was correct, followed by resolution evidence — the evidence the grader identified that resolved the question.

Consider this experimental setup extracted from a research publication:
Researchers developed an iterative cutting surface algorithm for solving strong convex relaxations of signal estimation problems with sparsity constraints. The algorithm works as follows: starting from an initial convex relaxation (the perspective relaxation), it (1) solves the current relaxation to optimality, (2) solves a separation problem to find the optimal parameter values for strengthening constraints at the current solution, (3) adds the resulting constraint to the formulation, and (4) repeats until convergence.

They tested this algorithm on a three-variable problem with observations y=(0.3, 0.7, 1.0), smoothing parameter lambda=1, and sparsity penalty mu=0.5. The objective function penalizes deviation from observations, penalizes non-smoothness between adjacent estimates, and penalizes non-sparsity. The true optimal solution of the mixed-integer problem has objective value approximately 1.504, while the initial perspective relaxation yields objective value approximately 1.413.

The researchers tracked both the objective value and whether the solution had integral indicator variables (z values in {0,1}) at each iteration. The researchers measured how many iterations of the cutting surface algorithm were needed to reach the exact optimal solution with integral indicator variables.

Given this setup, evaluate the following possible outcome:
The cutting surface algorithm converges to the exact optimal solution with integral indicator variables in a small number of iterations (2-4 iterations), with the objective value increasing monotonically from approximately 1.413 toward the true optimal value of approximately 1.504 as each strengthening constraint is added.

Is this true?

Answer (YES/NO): YES